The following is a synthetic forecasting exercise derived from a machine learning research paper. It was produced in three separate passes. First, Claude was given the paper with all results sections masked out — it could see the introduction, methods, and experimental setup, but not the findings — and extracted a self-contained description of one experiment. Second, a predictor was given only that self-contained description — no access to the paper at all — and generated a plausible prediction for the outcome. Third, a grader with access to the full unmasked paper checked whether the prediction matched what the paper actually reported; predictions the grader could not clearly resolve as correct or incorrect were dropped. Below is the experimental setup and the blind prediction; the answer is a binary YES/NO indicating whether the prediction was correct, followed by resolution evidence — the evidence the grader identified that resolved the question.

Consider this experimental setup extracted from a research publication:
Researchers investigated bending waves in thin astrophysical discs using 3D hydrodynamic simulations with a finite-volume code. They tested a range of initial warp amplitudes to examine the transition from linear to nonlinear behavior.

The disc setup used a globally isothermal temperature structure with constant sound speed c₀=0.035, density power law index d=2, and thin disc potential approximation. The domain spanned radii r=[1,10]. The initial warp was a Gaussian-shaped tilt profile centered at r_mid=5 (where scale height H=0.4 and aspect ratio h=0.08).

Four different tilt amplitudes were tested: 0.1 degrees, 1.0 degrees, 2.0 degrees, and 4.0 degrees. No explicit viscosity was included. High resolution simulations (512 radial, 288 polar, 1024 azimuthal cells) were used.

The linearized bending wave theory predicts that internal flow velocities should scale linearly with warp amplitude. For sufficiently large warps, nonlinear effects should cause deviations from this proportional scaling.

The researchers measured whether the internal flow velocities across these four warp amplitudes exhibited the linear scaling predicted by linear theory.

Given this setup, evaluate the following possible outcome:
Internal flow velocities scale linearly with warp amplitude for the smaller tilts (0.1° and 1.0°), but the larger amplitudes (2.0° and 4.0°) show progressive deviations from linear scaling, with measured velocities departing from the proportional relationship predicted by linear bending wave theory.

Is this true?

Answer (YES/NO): NO